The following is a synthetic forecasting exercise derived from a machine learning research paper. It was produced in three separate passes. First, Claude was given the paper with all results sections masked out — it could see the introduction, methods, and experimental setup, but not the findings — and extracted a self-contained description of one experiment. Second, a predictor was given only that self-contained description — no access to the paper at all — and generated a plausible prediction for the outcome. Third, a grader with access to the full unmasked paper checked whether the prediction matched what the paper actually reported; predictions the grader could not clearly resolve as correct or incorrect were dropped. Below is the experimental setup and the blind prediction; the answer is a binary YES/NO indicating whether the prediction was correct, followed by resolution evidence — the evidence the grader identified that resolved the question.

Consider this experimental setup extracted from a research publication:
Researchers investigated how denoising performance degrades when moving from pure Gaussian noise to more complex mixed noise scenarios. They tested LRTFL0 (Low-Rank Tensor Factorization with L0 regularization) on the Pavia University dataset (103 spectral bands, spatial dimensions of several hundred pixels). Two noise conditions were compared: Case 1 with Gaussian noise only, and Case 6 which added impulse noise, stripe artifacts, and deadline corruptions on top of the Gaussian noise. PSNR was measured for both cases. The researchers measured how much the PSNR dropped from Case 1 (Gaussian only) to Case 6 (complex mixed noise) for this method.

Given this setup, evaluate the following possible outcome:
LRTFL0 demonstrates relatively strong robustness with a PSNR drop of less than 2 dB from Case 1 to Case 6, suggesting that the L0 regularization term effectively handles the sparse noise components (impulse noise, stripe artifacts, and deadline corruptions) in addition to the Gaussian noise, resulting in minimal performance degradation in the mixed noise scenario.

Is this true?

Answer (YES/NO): YES